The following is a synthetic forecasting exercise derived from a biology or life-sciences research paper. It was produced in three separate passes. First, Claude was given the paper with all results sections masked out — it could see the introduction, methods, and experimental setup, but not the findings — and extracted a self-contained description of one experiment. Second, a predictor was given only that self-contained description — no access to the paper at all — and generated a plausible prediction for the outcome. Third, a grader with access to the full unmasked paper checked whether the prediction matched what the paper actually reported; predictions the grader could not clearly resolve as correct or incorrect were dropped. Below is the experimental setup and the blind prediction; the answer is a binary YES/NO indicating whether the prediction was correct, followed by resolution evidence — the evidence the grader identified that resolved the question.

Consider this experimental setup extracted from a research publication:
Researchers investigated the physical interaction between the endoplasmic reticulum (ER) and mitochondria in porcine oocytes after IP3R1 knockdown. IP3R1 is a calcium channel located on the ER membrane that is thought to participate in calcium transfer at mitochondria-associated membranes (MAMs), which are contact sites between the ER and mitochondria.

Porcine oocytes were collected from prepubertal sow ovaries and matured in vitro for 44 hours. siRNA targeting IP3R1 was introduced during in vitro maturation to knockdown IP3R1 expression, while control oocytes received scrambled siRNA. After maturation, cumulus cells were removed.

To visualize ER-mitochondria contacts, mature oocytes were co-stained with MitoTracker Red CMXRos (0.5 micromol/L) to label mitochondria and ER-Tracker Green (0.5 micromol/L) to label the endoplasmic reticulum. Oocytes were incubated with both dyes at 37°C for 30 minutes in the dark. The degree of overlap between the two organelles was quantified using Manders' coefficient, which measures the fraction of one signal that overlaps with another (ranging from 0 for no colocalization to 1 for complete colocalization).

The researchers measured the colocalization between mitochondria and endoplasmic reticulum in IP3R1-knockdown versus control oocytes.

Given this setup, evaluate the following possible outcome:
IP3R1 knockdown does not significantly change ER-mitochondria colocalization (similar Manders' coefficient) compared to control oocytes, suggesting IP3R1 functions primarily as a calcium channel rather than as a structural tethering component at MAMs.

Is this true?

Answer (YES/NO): NO